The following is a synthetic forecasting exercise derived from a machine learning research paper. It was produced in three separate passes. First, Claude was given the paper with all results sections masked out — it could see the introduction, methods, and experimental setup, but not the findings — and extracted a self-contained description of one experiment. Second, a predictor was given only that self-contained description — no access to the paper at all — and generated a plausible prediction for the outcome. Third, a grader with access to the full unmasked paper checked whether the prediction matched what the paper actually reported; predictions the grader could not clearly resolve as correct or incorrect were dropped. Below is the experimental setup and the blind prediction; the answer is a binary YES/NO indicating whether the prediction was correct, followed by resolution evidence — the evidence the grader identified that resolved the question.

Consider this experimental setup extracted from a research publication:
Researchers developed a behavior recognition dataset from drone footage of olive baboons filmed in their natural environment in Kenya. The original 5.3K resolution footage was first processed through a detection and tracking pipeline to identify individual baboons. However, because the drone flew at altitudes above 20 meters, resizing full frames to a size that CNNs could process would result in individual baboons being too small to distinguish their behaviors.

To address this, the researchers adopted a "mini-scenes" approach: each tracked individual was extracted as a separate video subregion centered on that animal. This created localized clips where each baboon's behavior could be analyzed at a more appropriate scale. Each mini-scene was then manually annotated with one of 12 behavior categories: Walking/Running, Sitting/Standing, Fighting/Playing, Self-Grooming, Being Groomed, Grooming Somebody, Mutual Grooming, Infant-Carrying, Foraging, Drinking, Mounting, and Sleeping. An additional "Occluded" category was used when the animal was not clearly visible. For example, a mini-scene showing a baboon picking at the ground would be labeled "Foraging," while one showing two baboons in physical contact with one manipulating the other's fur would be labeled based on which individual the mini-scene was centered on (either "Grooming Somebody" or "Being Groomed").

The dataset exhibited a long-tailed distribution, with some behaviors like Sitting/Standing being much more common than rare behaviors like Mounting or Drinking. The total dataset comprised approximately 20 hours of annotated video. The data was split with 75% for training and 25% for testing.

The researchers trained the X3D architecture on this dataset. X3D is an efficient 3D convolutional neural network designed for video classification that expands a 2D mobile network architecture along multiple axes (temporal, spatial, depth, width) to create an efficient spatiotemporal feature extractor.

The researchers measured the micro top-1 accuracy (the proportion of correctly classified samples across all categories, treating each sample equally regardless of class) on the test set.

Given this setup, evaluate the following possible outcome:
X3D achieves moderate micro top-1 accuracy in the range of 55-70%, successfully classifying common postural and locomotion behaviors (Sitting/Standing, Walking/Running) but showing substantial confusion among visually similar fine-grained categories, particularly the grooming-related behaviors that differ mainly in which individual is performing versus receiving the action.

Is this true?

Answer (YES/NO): NO